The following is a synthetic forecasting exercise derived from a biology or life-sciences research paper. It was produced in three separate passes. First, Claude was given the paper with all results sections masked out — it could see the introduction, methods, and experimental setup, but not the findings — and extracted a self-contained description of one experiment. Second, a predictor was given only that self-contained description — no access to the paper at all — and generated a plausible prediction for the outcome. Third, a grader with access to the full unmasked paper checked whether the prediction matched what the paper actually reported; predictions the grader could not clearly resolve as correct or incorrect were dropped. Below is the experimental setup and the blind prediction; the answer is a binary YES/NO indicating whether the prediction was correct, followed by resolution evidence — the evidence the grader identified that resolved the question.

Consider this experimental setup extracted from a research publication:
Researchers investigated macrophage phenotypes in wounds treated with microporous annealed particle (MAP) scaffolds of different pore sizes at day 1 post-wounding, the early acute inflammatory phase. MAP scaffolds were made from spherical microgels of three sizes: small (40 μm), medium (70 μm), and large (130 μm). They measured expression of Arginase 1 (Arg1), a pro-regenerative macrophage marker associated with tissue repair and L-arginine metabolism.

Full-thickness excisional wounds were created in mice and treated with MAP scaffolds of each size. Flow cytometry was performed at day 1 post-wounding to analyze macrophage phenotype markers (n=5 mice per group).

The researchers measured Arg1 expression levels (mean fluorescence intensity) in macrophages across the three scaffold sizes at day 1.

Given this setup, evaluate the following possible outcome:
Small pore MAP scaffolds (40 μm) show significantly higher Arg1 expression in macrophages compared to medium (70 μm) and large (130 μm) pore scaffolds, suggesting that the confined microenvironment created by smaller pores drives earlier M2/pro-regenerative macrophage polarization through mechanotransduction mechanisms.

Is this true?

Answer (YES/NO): NO